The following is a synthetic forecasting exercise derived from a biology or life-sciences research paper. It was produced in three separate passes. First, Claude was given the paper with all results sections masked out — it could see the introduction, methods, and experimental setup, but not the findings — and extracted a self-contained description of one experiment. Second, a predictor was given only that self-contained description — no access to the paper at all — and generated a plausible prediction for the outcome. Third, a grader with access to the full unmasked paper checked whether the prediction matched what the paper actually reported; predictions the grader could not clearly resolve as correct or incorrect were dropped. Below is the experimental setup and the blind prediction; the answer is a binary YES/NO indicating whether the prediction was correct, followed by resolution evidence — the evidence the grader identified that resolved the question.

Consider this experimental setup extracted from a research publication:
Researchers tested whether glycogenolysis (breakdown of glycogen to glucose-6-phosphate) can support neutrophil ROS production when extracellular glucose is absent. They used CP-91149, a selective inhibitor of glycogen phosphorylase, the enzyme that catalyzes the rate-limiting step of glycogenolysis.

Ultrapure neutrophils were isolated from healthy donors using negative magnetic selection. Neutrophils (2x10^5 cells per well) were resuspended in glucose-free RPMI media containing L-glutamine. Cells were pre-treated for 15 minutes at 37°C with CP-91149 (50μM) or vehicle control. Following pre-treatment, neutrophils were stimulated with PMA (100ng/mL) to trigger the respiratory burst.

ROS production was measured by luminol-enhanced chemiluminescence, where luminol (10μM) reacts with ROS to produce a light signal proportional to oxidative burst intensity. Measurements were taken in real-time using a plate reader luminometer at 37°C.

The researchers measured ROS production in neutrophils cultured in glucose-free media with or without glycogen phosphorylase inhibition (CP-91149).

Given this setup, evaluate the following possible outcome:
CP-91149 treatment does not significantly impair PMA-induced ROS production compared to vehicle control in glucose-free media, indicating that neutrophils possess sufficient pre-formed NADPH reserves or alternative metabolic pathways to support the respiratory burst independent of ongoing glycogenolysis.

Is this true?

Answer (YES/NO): YES